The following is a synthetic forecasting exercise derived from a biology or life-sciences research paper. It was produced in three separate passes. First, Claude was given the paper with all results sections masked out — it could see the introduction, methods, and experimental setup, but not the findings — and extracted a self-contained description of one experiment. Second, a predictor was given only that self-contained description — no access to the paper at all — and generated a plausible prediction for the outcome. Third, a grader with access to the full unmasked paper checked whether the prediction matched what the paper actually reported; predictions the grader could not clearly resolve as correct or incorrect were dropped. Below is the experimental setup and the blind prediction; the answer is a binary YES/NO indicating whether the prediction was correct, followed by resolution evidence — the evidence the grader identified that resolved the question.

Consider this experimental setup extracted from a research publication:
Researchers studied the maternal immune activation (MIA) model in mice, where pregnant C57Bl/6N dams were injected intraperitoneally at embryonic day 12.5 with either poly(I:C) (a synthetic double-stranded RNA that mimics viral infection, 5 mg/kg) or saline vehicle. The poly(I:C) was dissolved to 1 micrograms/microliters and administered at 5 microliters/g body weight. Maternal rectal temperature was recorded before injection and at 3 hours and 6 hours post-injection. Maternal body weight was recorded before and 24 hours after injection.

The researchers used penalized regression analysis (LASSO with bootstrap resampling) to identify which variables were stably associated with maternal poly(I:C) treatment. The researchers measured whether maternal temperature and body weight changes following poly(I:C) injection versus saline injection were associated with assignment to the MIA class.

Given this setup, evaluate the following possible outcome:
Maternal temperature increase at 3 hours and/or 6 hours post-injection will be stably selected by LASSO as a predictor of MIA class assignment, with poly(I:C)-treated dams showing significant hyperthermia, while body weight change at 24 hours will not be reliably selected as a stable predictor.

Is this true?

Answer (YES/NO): NO